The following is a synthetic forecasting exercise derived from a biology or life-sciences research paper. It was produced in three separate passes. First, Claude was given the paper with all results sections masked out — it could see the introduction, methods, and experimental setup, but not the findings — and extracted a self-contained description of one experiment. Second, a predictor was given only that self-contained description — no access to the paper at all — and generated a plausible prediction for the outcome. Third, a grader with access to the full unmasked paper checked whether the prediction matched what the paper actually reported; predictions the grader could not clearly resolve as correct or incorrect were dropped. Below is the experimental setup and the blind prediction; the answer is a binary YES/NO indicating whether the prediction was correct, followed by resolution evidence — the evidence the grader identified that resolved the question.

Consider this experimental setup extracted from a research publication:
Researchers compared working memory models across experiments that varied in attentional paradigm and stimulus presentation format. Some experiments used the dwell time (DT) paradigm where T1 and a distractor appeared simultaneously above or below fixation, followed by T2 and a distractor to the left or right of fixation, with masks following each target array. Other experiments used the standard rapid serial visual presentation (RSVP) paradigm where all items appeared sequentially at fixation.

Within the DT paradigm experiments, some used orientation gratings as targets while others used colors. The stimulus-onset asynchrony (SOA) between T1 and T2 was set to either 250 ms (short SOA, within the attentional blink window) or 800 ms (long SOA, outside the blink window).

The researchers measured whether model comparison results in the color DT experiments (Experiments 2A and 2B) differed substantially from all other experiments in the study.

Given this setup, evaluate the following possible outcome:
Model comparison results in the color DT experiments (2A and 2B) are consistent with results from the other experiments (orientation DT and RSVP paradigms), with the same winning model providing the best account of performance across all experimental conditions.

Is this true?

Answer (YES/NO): NO